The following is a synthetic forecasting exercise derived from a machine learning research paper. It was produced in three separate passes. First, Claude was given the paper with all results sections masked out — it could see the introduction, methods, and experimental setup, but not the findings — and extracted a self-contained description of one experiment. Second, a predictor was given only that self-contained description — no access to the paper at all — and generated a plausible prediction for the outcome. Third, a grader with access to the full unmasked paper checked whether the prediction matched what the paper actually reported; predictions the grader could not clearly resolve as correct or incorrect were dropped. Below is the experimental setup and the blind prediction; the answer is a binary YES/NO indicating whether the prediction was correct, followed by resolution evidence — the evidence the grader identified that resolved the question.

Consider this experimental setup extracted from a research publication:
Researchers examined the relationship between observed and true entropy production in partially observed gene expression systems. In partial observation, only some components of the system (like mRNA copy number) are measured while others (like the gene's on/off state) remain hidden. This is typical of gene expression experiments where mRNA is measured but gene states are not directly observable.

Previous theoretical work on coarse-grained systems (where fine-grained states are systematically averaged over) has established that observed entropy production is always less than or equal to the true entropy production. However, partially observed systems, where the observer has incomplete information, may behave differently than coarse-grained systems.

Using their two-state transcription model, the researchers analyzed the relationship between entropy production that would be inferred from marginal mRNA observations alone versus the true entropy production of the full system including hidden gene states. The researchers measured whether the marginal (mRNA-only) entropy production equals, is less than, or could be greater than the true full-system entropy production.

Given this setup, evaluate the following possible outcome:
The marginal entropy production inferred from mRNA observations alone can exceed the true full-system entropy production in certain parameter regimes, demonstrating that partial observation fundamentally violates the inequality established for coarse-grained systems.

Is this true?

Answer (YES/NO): NO